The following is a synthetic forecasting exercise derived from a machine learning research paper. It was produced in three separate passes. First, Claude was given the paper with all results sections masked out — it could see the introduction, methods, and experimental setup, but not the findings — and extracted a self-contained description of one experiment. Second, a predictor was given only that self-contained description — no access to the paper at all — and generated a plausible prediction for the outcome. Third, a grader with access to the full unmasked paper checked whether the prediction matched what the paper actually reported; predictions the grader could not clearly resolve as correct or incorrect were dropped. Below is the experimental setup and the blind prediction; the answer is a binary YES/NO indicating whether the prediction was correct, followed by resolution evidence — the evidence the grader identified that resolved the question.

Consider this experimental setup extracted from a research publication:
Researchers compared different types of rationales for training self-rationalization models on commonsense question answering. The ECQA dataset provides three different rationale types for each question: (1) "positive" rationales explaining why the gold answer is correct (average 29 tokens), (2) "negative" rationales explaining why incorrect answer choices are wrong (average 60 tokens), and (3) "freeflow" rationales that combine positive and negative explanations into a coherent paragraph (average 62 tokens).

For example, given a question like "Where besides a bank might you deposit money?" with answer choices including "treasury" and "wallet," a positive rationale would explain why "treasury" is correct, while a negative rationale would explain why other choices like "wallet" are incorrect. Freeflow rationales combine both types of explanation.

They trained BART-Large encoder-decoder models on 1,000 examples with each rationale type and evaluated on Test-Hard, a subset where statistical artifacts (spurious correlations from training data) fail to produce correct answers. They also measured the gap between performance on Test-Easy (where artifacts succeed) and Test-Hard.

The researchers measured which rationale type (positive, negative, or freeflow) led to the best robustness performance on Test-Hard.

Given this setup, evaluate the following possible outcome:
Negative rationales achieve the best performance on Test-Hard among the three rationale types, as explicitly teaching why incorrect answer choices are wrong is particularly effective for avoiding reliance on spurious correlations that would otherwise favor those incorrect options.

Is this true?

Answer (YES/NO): NO